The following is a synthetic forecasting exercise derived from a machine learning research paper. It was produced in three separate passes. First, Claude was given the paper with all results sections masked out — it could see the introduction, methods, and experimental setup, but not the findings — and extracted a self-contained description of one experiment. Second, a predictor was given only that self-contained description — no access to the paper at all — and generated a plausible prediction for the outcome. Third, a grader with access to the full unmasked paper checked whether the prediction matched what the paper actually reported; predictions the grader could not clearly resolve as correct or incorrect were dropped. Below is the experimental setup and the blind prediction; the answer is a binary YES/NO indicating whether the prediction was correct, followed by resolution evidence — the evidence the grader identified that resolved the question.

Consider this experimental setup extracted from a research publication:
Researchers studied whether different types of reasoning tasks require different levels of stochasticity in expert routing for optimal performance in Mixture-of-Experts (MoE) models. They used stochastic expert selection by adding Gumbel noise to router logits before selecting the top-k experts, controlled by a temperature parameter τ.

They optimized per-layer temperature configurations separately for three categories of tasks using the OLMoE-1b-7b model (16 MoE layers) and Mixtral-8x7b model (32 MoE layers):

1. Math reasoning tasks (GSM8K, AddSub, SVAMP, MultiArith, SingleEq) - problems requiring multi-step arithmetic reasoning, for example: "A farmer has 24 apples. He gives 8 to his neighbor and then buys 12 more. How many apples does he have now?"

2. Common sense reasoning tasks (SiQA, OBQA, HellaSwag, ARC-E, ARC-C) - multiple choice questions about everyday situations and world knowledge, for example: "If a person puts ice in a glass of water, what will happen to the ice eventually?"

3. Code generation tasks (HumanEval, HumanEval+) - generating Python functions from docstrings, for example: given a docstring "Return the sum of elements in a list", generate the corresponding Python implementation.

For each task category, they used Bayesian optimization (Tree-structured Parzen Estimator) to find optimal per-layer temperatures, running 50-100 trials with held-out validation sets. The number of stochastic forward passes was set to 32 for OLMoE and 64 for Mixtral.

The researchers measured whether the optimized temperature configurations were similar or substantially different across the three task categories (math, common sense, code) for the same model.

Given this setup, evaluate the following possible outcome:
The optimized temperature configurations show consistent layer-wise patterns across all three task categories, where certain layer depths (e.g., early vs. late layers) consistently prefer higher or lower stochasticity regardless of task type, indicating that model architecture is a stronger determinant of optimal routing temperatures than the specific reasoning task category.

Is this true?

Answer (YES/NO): NO